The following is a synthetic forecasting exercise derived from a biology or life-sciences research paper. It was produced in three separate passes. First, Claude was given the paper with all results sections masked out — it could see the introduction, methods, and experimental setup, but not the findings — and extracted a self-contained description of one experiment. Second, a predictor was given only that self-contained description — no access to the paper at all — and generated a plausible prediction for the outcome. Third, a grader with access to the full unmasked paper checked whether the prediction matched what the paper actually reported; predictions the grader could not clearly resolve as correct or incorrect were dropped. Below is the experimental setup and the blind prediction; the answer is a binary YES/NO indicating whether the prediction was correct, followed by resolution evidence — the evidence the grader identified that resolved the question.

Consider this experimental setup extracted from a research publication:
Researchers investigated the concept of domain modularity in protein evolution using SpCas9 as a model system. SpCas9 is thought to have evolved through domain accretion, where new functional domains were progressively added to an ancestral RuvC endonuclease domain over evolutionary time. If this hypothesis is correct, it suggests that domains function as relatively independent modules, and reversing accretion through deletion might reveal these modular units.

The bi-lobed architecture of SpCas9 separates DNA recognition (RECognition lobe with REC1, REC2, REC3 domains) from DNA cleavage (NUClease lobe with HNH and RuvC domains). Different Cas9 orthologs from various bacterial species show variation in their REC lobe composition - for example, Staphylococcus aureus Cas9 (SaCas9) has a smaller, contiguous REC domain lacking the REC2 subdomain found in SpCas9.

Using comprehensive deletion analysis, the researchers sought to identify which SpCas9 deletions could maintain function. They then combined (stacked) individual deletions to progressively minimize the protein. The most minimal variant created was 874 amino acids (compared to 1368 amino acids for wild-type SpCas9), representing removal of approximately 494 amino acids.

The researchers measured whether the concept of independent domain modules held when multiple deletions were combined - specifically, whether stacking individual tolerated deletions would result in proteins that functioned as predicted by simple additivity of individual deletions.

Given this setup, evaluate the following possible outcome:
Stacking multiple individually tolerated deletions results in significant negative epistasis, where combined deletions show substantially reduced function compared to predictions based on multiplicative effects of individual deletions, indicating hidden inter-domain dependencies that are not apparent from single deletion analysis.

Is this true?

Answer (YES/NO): YES